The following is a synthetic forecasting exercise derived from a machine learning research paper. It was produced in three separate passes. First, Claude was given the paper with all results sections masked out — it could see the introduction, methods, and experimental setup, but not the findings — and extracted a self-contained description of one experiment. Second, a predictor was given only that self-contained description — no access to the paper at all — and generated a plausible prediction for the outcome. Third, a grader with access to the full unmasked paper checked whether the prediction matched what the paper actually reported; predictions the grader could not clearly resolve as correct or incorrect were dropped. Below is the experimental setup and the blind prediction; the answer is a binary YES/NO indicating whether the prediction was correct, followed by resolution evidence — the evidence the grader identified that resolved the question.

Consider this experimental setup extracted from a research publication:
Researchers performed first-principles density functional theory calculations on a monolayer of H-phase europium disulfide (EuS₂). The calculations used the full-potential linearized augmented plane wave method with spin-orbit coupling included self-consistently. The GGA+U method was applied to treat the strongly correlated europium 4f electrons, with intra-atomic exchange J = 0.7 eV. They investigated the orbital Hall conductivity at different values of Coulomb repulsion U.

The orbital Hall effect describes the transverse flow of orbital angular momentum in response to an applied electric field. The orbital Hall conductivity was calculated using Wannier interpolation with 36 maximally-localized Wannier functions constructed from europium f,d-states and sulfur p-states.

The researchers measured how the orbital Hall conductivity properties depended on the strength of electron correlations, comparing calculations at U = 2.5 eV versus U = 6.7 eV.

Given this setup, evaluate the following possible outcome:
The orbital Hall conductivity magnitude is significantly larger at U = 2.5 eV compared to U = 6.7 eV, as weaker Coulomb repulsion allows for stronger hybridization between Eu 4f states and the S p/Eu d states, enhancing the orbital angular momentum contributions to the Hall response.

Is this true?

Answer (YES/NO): NO